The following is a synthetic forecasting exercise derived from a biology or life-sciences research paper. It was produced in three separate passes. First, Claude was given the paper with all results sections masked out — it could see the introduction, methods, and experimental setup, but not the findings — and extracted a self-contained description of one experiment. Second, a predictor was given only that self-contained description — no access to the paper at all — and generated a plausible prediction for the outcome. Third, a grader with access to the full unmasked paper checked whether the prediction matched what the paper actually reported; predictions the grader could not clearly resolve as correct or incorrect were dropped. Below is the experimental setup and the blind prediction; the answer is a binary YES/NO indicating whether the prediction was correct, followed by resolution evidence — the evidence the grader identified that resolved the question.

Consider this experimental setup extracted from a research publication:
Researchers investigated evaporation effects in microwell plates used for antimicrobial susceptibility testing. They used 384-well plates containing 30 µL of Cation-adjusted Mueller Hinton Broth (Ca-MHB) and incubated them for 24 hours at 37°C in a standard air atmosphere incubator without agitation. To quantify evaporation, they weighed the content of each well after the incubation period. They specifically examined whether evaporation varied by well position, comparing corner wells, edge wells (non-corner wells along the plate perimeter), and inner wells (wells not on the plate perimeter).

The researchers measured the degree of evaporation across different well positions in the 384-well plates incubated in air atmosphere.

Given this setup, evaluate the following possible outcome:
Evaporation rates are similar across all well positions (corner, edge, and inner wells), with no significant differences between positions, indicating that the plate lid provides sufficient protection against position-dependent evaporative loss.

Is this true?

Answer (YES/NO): NO